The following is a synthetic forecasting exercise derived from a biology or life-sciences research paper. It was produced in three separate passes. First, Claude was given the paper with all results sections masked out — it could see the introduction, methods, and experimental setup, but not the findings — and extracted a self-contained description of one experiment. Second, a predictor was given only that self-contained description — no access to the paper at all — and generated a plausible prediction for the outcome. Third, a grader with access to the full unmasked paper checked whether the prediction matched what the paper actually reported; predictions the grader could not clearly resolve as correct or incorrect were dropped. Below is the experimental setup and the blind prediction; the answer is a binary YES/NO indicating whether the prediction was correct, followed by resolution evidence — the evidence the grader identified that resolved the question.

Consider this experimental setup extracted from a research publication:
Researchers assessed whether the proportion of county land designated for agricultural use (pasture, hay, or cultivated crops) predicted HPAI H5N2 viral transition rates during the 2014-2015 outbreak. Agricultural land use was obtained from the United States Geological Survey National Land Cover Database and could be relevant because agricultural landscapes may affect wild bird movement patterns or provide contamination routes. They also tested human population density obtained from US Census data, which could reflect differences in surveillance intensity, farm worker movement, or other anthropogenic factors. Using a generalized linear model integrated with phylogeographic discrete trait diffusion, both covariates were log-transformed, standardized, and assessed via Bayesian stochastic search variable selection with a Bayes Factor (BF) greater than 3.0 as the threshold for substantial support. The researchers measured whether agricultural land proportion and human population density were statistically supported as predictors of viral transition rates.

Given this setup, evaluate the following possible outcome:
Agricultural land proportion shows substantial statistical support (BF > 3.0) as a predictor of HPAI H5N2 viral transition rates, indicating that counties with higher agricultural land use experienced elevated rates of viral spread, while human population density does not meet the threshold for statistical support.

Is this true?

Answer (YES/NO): NO